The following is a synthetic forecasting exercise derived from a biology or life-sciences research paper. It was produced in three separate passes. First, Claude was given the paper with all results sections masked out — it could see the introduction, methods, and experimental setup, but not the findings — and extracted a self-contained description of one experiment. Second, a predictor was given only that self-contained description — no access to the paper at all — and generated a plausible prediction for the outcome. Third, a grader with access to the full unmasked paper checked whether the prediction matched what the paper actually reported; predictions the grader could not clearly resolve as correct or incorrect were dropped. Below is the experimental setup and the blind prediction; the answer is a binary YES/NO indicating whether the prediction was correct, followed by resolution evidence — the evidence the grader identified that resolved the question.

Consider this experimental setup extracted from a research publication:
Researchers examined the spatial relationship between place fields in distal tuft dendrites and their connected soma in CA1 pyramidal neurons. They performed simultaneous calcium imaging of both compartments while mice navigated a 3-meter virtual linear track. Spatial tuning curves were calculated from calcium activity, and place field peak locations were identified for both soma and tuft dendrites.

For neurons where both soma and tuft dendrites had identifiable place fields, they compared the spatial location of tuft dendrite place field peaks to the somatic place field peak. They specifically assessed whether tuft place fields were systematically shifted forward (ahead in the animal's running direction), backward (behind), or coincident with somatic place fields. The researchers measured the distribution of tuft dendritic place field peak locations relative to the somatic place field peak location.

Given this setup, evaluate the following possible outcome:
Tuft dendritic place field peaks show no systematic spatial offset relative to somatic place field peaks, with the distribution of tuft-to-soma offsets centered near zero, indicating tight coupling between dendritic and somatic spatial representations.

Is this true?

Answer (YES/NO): NO